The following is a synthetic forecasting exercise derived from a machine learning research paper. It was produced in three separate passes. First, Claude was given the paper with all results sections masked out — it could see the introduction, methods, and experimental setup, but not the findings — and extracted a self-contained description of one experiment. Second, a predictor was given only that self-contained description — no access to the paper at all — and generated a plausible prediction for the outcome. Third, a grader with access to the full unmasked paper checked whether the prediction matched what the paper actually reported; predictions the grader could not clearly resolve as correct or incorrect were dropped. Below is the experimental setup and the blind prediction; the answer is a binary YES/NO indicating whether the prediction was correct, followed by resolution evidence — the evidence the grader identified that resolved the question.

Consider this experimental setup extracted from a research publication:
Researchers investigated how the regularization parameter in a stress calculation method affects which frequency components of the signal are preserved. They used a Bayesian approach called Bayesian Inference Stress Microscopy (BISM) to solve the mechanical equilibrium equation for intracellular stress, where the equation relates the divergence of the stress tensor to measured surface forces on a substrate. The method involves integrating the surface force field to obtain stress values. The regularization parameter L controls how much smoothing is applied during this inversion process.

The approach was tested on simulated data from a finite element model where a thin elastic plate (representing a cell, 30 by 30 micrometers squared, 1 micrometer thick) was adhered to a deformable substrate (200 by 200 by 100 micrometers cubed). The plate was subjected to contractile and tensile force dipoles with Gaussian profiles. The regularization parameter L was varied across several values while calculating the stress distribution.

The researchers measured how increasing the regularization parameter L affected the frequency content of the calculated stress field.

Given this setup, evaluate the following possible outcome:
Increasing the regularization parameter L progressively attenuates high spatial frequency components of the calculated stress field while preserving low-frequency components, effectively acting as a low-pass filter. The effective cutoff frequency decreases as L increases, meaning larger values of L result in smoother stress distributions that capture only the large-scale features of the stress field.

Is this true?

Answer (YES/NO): NO